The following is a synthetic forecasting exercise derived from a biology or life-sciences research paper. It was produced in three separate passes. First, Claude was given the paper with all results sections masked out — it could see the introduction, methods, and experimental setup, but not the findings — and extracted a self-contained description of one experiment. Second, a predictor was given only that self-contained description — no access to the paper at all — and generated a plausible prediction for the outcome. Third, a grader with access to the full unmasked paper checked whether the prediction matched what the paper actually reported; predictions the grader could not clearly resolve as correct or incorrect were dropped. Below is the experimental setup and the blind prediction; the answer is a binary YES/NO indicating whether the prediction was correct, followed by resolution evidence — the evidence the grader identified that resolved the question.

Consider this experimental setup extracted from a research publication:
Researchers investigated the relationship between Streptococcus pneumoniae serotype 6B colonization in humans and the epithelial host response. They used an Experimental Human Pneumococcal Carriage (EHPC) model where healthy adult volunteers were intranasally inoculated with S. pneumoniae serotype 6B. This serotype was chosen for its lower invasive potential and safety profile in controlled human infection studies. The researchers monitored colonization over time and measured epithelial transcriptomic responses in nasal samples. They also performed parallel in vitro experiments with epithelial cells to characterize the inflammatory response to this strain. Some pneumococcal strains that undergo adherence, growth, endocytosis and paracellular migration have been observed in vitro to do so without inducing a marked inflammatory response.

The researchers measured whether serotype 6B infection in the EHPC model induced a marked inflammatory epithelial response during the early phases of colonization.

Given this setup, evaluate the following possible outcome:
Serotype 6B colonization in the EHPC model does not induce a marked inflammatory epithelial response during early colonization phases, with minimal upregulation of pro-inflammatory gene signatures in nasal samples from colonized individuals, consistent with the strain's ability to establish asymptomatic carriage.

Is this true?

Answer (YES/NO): YES